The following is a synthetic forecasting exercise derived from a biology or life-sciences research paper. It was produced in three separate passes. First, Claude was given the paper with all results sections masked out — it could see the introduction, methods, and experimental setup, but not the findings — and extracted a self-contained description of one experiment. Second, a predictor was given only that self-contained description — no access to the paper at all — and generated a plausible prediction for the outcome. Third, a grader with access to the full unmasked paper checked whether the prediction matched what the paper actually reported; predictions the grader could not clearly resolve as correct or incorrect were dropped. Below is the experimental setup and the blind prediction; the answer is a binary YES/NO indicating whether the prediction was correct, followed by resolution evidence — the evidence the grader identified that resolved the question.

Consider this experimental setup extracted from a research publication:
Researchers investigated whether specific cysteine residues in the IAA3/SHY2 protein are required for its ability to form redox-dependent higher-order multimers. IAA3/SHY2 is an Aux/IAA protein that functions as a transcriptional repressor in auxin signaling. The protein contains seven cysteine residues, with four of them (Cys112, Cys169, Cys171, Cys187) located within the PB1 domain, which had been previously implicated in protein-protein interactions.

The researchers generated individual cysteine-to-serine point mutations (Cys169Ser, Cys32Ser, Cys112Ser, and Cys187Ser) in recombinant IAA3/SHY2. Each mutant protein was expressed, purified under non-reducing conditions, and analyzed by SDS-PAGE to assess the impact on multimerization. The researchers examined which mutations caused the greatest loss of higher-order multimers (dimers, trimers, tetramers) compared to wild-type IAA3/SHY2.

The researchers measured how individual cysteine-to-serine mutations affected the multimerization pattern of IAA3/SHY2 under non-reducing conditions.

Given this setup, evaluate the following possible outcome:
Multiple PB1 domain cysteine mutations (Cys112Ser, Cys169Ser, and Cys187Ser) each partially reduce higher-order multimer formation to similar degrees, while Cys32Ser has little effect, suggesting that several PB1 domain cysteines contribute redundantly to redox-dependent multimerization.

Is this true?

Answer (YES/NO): NO